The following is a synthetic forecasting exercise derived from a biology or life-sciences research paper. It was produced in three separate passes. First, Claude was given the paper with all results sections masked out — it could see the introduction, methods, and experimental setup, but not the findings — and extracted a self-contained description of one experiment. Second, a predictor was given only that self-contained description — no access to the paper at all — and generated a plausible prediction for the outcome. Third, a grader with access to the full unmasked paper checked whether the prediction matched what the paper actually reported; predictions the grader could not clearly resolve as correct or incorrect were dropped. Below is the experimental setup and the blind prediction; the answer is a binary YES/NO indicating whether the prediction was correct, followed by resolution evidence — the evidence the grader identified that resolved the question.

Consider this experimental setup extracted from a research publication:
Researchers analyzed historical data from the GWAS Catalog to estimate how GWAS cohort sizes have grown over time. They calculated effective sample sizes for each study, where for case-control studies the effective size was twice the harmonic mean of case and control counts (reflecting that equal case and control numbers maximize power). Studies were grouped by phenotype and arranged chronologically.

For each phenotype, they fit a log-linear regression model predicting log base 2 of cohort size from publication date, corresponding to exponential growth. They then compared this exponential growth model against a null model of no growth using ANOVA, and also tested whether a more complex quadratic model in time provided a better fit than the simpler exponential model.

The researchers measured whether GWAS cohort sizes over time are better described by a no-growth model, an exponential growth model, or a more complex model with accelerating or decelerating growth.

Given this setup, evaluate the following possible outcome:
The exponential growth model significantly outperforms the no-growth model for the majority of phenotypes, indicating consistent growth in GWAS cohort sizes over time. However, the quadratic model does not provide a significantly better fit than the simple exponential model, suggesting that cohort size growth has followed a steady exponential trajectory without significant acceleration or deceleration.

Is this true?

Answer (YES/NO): YES